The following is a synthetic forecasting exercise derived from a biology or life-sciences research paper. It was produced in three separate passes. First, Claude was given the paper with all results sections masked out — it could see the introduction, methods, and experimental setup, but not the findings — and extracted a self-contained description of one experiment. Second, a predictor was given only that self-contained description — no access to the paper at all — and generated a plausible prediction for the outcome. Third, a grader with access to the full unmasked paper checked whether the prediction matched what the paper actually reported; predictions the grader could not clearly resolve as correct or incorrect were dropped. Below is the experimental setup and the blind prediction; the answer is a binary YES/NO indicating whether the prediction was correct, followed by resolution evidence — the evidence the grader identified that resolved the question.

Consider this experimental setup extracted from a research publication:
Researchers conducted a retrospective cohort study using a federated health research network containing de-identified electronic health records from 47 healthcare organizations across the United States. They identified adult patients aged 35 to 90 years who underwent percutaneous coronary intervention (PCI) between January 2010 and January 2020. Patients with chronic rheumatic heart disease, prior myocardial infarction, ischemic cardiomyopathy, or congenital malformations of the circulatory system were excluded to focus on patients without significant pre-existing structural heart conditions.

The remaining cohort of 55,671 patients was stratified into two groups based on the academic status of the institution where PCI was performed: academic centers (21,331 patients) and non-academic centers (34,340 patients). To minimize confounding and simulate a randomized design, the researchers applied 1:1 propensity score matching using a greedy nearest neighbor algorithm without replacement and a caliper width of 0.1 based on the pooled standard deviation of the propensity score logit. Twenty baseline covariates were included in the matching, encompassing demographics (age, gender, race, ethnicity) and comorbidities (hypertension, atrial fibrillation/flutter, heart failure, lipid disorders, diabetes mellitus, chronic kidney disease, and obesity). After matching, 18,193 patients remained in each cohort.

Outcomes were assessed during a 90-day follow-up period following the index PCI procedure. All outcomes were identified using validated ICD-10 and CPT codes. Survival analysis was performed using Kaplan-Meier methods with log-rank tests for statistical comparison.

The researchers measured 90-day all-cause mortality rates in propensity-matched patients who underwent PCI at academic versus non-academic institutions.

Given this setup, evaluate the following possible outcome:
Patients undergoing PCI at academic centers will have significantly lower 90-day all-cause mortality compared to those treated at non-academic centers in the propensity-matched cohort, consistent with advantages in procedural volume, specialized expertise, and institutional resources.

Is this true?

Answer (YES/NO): NO